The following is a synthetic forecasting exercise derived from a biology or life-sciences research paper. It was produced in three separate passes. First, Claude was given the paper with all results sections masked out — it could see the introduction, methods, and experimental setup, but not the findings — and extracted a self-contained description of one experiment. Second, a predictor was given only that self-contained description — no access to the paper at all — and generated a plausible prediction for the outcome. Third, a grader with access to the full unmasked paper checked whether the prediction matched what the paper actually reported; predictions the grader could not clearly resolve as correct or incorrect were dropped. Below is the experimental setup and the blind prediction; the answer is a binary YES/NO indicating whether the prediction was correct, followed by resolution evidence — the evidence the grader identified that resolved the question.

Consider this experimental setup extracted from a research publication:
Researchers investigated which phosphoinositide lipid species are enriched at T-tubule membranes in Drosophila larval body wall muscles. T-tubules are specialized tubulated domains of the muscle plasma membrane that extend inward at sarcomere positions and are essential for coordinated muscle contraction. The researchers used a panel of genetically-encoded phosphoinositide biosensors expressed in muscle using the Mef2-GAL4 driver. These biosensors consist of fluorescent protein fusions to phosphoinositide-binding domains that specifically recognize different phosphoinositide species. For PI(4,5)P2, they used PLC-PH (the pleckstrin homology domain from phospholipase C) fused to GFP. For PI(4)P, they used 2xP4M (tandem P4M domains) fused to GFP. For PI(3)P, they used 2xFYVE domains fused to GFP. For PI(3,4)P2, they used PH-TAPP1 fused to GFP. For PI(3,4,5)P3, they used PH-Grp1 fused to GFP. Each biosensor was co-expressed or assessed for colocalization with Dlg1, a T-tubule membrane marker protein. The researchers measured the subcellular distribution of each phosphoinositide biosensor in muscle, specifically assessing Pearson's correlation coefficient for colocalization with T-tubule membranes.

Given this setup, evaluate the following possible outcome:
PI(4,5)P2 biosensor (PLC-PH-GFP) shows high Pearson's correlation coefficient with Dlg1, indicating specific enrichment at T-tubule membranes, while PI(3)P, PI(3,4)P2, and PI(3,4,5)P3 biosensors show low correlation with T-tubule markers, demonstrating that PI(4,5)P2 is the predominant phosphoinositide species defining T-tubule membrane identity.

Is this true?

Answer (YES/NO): NO